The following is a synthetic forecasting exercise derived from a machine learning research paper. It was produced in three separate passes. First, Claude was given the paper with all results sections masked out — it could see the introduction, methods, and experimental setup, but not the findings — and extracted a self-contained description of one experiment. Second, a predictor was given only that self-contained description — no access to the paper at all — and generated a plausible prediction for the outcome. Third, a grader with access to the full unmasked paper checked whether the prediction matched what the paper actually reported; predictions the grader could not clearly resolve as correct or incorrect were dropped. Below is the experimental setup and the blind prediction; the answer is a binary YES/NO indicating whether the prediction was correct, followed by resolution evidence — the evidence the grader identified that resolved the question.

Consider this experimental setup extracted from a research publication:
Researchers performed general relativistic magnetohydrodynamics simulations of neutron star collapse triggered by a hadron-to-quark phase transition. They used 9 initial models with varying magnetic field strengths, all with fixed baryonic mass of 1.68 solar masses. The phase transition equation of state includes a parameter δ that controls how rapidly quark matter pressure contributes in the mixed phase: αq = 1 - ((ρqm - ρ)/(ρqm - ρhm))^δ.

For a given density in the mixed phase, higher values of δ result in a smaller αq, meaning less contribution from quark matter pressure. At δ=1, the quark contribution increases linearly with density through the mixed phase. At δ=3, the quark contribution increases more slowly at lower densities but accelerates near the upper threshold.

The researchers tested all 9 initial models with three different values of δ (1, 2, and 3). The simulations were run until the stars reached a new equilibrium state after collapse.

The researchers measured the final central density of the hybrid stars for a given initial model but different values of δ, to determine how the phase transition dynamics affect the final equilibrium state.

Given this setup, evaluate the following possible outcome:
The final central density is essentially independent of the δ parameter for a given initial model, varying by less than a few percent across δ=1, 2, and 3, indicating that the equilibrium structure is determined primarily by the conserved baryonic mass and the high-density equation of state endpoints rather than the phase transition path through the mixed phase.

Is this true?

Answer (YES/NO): NO